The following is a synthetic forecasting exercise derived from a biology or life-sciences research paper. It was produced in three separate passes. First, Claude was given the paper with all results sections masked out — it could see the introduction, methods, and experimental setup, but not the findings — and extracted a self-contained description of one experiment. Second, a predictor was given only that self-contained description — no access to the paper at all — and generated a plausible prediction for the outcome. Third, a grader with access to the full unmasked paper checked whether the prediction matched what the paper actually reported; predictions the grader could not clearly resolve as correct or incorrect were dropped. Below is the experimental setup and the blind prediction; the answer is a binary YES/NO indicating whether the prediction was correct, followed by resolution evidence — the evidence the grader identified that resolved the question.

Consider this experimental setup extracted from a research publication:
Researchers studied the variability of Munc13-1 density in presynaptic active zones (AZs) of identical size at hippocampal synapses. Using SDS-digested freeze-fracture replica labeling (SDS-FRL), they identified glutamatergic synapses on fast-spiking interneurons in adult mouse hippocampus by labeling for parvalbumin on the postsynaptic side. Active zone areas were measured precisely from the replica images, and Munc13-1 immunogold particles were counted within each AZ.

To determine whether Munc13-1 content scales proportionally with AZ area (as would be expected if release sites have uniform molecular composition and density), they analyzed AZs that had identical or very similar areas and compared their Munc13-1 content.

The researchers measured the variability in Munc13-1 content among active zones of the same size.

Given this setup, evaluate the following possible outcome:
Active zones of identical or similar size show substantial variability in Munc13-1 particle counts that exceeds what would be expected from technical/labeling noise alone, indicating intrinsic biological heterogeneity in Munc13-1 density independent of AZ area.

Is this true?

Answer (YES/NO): YES